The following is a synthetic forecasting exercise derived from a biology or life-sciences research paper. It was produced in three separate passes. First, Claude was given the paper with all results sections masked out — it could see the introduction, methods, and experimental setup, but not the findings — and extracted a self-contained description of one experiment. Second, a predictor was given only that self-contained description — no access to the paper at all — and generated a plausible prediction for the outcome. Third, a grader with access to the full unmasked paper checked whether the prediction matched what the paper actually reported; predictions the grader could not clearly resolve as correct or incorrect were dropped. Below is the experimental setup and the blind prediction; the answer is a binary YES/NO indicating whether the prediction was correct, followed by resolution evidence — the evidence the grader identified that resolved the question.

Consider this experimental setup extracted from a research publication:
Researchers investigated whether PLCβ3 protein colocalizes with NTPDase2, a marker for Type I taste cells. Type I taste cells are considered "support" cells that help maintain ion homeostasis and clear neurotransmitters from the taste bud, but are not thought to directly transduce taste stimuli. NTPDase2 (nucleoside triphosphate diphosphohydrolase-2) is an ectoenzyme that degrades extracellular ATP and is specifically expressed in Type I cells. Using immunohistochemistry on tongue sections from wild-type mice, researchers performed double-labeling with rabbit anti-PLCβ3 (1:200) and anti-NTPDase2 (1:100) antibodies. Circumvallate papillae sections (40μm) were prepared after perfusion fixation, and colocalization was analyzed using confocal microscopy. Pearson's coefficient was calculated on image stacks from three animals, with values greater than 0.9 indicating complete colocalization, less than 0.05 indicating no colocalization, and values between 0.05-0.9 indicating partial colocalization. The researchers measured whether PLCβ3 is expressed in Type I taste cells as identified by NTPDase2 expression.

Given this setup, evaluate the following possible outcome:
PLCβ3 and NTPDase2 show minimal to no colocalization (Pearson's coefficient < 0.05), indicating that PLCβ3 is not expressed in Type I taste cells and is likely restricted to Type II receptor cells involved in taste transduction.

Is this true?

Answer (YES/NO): NO